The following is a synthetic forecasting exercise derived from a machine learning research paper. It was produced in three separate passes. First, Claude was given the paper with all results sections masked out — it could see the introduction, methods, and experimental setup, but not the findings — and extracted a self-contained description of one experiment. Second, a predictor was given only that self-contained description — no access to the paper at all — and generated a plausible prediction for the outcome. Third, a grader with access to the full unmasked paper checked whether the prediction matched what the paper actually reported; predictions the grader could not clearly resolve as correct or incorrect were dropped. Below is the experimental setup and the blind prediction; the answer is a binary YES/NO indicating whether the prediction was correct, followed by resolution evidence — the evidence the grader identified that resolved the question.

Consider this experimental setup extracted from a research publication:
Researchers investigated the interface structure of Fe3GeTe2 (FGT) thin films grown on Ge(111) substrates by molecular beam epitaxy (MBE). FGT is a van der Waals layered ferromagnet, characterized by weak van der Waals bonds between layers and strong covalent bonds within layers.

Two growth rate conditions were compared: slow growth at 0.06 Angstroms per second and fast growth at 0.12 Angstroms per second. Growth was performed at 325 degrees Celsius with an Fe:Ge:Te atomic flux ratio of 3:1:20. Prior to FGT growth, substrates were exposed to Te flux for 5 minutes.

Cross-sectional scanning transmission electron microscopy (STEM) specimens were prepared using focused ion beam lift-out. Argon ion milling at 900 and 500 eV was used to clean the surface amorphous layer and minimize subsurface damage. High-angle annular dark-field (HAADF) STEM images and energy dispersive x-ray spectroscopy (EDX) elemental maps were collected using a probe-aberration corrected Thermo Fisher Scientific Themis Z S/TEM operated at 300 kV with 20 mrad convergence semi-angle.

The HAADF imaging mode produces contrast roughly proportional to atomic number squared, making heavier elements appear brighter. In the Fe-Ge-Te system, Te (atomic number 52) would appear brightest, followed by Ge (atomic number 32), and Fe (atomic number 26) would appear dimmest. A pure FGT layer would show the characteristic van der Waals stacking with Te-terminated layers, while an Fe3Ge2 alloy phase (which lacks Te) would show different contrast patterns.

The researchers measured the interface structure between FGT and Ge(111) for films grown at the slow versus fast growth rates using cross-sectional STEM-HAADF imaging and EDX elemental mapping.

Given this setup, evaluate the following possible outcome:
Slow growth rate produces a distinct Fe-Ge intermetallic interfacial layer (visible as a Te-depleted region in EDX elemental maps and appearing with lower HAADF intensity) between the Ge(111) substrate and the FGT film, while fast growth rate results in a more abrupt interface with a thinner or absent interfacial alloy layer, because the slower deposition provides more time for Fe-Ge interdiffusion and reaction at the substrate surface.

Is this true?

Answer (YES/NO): YES